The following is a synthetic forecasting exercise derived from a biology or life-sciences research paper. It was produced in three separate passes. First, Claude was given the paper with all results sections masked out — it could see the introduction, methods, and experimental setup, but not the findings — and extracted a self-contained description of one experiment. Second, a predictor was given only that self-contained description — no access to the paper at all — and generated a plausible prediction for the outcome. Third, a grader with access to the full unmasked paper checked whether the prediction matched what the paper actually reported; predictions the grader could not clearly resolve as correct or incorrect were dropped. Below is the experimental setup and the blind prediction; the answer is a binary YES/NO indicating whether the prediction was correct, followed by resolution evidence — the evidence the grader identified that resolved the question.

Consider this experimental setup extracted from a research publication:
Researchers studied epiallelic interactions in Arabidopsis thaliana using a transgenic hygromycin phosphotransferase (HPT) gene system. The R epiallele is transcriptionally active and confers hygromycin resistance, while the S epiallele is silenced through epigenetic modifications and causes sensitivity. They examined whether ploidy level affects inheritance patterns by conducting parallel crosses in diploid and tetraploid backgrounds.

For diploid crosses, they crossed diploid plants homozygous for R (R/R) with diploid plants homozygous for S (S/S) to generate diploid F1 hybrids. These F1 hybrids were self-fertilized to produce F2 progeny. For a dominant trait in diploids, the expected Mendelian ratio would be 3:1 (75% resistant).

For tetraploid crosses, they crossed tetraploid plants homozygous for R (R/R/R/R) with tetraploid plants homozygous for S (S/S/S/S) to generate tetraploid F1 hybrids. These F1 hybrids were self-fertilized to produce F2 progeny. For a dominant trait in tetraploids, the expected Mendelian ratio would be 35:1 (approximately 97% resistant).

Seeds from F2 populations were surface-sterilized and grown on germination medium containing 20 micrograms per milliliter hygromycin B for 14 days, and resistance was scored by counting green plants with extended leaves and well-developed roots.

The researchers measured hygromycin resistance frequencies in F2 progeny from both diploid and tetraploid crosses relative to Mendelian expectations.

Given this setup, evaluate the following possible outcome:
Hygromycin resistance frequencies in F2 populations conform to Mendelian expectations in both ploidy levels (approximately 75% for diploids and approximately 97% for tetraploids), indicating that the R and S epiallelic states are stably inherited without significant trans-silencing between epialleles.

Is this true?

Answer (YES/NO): NO